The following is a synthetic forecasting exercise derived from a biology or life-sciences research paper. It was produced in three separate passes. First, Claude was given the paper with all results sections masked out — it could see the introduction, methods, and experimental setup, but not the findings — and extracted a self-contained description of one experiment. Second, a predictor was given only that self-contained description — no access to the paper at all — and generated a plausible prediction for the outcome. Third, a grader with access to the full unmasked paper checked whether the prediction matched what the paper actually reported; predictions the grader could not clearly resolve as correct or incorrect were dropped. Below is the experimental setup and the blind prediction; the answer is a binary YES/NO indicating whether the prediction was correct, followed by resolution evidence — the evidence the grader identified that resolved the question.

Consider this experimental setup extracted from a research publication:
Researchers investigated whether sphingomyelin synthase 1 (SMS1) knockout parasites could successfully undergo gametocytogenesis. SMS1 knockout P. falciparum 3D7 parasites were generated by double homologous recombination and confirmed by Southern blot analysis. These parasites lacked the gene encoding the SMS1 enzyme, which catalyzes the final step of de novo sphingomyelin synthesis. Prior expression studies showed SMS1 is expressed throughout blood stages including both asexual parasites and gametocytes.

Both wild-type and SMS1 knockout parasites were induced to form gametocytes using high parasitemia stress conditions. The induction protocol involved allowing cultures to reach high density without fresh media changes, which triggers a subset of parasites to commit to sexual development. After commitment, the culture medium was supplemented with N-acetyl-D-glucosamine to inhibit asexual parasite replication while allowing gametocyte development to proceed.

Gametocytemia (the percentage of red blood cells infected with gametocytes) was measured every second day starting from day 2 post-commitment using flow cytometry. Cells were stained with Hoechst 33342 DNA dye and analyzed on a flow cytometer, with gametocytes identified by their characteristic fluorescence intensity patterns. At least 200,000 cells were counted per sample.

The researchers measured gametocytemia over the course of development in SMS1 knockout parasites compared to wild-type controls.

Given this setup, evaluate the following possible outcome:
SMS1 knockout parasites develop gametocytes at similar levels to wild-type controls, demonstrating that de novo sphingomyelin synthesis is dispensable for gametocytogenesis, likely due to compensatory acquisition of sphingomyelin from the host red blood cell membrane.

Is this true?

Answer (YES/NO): NO